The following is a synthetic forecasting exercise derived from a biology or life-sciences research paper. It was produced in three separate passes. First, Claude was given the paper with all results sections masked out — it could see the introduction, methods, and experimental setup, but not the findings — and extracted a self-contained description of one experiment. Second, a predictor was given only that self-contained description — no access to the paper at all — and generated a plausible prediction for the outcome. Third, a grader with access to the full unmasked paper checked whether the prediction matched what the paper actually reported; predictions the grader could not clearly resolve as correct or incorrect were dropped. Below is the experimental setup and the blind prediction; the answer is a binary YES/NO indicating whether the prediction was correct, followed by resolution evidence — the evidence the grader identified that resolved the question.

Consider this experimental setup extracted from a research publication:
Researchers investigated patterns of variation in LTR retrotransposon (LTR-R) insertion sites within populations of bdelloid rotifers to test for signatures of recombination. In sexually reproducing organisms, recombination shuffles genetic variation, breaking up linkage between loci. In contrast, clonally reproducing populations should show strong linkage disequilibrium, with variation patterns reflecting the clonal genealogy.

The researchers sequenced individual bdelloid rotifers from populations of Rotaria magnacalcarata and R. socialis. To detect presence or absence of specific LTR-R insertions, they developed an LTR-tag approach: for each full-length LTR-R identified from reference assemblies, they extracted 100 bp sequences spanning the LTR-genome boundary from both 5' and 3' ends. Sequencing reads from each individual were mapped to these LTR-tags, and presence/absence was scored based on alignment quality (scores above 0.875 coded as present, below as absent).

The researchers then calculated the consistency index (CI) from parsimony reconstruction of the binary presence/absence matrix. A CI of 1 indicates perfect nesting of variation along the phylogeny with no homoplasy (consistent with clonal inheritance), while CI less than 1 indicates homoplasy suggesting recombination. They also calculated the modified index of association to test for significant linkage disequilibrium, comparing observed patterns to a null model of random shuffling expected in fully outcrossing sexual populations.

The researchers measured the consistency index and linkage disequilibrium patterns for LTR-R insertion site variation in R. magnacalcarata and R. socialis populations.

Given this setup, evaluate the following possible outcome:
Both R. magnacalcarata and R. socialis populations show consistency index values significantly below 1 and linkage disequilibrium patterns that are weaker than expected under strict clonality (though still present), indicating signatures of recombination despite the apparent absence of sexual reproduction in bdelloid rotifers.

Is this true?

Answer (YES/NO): NO